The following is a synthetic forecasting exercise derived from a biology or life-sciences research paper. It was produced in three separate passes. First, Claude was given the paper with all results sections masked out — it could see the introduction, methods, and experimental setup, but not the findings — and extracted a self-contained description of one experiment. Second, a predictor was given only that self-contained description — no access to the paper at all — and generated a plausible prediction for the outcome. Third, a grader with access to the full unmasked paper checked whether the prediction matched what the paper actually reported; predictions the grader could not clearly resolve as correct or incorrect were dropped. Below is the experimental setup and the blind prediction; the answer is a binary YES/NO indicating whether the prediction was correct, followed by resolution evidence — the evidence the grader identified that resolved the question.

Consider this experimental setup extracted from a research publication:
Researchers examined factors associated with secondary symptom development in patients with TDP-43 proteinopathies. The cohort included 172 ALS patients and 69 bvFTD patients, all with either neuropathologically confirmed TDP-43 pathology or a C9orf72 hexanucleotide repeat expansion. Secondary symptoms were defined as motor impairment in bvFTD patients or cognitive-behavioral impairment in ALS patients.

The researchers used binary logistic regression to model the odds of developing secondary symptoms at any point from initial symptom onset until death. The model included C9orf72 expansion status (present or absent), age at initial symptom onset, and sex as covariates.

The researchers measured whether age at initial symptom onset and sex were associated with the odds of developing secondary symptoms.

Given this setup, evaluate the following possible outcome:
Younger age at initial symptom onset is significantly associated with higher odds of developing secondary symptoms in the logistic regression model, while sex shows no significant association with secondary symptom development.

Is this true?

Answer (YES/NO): NO